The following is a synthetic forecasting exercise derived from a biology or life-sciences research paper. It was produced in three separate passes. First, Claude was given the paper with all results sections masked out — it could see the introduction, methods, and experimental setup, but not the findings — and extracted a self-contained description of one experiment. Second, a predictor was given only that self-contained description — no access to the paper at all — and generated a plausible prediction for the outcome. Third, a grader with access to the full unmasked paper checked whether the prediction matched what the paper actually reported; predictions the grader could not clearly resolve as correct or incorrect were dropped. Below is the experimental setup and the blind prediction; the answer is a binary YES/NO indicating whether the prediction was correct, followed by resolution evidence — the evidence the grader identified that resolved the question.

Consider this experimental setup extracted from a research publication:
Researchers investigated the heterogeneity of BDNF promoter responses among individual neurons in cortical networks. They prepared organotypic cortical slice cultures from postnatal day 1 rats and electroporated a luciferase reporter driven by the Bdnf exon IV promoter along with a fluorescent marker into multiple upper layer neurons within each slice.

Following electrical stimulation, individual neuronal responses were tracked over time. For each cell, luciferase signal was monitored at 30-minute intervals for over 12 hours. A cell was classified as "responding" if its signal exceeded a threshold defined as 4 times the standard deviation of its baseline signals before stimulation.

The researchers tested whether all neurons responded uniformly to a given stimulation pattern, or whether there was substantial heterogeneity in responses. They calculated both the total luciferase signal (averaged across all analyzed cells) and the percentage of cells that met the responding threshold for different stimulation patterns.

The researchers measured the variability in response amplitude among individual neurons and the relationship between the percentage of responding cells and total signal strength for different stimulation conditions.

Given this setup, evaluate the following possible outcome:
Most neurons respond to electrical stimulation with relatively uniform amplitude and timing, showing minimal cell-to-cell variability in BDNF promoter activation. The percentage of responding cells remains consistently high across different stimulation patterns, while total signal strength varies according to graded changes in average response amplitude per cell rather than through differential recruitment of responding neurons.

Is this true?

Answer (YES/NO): NO